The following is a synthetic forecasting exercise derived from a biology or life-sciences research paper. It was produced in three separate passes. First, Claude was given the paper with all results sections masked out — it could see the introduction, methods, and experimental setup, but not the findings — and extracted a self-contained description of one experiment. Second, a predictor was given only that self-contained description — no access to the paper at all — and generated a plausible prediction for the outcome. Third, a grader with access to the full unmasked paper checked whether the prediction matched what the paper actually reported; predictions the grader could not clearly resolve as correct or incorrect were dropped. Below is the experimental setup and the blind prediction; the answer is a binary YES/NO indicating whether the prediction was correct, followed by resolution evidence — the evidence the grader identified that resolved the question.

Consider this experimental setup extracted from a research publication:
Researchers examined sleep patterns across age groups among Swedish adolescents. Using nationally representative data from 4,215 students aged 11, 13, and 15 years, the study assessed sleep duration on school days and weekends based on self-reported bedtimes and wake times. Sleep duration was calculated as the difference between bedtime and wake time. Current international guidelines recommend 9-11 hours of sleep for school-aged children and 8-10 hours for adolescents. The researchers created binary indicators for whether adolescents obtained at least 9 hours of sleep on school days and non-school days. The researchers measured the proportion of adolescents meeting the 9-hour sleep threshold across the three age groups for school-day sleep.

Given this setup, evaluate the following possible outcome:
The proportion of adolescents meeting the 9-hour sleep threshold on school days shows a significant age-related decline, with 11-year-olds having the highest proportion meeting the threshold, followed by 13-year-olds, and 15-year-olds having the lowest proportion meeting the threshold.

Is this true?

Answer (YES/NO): YES